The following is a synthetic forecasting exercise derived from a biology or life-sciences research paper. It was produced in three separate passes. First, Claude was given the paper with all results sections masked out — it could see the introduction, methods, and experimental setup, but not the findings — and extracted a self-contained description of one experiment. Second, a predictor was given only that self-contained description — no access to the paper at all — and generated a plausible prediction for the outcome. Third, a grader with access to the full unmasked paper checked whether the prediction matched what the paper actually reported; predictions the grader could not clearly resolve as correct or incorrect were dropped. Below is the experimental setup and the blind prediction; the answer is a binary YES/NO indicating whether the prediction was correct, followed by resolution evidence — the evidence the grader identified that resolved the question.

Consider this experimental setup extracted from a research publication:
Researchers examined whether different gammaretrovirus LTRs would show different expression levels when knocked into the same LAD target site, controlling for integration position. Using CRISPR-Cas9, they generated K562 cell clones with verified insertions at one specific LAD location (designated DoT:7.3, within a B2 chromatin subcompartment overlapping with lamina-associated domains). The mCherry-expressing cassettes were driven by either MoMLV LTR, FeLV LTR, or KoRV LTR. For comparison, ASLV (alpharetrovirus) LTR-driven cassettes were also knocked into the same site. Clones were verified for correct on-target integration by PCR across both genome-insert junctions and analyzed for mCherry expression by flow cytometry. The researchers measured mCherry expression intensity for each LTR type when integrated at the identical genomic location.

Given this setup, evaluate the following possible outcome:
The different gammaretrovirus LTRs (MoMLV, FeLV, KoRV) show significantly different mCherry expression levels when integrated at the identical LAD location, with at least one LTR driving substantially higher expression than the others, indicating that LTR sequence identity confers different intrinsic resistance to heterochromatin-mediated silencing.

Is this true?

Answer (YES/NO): YES